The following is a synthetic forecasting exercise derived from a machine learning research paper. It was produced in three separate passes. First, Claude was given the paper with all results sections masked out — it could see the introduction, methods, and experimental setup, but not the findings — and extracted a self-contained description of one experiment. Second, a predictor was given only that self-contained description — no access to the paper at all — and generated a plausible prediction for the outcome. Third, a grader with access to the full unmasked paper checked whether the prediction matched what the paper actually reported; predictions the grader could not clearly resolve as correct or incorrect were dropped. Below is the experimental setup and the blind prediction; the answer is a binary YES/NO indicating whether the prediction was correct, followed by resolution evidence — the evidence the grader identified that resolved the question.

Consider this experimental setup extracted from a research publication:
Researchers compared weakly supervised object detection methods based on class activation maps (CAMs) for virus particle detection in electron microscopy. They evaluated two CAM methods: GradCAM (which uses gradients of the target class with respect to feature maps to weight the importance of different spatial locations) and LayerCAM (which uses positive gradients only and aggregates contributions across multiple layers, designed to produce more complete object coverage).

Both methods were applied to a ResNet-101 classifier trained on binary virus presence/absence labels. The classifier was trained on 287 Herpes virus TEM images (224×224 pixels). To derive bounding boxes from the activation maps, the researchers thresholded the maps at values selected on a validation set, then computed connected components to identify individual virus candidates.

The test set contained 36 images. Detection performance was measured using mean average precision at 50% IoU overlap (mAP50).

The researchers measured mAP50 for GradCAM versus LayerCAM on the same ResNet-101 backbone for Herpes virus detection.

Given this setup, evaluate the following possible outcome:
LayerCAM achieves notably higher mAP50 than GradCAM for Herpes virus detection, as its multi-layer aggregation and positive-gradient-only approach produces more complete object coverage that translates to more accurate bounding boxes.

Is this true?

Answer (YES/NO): NO